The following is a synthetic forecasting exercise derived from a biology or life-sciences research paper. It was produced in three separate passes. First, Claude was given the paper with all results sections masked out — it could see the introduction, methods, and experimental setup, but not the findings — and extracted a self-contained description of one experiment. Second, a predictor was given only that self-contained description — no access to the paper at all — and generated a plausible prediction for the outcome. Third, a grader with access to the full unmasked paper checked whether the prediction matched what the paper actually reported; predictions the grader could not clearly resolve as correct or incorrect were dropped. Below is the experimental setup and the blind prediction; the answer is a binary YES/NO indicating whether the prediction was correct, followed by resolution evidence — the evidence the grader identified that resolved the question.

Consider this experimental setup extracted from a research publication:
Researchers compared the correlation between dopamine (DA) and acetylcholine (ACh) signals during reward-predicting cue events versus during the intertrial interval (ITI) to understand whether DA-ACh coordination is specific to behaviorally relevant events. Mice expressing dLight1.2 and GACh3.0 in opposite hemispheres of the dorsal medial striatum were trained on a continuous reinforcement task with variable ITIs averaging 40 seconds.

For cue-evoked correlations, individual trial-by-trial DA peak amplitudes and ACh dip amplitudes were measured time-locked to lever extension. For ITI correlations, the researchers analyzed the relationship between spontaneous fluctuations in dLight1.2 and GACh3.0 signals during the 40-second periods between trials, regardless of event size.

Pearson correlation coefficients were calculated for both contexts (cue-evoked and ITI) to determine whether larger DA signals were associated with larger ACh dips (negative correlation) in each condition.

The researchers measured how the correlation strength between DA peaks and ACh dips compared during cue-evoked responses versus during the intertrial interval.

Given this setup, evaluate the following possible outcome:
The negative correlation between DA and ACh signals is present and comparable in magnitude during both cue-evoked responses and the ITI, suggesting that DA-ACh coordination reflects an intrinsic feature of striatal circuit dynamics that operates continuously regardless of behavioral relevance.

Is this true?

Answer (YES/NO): NO